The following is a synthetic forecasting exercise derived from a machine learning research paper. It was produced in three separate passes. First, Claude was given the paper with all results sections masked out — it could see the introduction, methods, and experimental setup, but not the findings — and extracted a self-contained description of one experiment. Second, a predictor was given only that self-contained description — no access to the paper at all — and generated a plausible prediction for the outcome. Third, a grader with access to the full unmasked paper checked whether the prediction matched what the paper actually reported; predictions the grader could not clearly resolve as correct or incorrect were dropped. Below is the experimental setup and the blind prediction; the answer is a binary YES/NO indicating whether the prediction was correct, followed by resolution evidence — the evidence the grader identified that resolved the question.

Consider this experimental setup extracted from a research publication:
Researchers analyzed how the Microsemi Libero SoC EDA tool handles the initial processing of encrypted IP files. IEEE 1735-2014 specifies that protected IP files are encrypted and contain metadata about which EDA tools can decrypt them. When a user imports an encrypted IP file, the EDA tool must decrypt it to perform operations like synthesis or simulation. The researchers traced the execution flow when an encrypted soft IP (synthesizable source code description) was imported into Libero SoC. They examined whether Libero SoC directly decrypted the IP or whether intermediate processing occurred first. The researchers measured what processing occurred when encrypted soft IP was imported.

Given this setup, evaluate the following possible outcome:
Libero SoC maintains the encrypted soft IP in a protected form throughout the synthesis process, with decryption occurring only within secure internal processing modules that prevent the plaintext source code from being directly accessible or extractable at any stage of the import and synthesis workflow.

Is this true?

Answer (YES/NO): NO